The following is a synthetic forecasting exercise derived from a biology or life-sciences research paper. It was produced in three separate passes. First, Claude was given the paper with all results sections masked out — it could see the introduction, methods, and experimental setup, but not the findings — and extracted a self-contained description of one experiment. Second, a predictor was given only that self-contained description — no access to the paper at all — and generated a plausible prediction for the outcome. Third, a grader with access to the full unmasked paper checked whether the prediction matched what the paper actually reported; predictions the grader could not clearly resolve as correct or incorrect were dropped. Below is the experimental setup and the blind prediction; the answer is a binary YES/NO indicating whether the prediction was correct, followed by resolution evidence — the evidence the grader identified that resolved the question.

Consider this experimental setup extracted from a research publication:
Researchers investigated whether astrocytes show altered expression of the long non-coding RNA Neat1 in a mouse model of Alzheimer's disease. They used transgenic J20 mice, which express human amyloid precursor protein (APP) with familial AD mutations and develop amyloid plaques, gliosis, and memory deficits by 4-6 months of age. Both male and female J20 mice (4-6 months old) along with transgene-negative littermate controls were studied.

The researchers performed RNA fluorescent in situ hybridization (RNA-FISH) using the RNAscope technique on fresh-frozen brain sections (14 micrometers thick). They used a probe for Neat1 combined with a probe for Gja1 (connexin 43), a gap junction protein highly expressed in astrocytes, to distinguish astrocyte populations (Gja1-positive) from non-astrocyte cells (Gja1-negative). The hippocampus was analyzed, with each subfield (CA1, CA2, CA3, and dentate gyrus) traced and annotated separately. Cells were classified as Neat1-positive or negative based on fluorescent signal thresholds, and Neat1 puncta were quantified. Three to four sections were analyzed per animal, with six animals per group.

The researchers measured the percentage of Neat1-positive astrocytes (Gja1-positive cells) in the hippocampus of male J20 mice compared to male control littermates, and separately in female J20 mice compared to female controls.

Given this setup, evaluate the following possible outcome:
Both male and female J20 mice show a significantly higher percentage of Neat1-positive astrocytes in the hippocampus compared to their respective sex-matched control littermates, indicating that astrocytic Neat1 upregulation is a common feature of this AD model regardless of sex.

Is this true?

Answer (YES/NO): YES